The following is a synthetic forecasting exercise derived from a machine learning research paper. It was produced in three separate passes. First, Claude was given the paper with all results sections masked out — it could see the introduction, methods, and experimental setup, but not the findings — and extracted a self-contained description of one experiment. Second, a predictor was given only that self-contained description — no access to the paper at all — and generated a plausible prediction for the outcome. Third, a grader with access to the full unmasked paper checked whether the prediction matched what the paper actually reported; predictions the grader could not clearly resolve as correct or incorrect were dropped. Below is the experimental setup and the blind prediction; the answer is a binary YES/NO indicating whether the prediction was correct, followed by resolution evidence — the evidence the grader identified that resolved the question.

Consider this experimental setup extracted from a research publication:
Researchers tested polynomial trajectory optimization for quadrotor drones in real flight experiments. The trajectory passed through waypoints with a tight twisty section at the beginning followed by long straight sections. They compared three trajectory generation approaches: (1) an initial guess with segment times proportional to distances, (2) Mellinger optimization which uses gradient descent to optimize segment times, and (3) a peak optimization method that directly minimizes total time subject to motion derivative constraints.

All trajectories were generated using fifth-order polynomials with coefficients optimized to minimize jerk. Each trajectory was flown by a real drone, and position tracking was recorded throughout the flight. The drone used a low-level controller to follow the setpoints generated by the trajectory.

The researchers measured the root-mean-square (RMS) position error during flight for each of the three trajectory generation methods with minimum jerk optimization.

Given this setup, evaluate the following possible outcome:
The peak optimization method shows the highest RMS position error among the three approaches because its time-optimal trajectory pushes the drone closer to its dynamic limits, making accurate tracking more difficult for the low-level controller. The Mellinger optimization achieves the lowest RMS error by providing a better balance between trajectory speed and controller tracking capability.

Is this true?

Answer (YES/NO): NO